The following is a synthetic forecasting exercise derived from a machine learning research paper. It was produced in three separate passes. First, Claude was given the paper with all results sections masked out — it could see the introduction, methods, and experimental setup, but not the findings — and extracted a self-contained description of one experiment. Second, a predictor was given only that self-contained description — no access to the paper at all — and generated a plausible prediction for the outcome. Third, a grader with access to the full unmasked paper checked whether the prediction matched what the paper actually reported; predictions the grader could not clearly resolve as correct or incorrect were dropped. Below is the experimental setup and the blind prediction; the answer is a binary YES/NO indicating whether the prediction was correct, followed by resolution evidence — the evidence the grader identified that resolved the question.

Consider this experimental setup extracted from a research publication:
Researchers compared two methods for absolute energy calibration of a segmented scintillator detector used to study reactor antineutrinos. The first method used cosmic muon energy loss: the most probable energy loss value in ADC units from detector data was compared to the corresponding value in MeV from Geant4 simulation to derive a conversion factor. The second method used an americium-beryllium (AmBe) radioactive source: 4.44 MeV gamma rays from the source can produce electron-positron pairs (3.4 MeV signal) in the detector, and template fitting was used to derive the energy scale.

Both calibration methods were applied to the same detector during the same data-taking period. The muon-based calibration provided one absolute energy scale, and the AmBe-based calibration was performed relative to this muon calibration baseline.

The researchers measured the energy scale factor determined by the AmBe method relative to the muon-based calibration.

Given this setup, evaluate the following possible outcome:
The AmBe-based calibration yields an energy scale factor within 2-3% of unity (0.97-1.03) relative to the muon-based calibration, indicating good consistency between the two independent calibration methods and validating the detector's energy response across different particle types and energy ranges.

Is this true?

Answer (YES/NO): NO